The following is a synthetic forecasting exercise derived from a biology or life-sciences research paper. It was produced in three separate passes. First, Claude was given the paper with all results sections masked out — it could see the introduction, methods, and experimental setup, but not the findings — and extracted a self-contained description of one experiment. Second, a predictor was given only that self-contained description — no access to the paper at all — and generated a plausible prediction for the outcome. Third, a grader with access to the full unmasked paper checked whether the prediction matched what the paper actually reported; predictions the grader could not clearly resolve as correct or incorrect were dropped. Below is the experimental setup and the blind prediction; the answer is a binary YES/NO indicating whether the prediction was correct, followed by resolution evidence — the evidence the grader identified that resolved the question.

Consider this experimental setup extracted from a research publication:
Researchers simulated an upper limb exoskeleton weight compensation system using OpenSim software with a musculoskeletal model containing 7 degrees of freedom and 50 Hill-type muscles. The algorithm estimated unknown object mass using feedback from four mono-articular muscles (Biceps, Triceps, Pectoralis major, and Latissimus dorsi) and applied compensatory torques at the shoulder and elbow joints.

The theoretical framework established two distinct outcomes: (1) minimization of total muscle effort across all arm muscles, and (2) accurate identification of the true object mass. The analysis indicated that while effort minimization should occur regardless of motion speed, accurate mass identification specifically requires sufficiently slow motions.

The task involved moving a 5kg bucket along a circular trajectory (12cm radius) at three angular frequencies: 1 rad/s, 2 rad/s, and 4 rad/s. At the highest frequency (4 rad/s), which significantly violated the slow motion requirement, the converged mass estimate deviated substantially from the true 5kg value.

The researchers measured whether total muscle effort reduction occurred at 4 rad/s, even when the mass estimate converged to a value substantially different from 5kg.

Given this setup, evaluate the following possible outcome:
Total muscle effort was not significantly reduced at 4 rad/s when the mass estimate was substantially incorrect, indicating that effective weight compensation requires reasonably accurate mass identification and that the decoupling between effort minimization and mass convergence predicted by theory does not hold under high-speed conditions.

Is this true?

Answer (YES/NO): NO